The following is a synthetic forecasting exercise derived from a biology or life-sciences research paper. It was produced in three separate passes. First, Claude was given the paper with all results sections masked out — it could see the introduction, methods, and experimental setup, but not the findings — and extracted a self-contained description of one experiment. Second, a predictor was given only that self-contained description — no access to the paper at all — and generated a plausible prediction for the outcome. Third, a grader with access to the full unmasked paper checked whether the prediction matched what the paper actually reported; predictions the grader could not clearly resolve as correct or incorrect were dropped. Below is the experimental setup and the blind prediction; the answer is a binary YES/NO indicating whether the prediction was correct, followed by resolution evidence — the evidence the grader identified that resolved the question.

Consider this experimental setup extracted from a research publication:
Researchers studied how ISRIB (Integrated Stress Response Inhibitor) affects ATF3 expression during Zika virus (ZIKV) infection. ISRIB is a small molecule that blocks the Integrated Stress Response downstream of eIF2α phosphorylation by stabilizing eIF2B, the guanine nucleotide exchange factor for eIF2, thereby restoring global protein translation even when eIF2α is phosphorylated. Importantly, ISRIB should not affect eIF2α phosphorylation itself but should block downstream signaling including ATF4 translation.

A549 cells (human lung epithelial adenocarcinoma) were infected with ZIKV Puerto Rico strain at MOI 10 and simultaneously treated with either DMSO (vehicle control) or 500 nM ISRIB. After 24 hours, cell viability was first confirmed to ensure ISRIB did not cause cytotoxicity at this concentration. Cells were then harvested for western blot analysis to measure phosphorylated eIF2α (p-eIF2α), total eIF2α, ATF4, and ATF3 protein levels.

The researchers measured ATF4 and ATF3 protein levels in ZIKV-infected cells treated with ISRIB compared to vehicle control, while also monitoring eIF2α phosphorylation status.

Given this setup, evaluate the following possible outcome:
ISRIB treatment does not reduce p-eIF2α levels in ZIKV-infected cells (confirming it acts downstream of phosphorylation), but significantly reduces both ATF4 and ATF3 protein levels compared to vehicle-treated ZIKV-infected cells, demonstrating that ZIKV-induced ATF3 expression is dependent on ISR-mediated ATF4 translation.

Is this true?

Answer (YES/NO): NO